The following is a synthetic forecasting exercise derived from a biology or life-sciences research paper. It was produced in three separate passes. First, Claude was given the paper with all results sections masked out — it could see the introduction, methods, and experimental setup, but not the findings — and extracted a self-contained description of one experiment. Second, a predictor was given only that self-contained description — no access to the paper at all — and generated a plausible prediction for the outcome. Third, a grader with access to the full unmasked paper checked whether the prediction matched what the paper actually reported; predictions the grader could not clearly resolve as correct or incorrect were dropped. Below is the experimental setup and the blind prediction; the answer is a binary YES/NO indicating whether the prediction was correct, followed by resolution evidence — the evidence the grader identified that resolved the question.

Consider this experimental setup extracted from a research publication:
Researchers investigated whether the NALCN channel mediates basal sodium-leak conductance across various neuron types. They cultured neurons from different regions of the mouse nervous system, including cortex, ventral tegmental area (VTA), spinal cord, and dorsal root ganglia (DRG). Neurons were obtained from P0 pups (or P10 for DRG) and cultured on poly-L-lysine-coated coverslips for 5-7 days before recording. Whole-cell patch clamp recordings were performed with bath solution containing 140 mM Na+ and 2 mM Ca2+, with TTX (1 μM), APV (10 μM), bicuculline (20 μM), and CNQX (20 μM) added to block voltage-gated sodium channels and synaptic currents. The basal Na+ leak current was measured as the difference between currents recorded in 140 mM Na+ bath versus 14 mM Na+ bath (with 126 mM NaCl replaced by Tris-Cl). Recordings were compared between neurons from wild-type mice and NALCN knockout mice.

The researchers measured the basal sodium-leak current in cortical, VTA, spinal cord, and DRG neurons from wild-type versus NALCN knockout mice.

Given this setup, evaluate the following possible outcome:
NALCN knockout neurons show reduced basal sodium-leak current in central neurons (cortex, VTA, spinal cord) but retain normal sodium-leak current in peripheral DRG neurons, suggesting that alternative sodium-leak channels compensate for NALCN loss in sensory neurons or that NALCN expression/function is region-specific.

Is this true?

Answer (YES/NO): NO